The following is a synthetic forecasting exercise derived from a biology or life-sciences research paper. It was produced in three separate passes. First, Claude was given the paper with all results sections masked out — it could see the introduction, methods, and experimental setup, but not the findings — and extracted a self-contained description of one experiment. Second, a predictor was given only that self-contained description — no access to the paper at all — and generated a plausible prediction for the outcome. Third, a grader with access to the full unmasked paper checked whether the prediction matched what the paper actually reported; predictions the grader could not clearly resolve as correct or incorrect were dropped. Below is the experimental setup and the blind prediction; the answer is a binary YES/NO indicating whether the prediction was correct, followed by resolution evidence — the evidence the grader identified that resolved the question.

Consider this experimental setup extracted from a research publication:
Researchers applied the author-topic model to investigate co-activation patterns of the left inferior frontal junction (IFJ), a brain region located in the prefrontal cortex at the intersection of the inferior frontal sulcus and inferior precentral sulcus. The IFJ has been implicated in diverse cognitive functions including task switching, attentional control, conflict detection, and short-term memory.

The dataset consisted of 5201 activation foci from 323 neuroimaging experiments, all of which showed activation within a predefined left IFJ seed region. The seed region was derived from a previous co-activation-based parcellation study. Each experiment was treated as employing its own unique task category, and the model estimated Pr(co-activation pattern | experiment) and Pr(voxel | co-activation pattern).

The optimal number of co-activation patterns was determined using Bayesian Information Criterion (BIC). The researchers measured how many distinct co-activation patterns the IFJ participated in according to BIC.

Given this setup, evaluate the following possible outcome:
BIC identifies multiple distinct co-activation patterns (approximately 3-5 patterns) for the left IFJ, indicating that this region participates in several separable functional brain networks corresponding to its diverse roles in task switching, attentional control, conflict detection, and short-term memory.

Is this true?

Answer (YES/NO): YES